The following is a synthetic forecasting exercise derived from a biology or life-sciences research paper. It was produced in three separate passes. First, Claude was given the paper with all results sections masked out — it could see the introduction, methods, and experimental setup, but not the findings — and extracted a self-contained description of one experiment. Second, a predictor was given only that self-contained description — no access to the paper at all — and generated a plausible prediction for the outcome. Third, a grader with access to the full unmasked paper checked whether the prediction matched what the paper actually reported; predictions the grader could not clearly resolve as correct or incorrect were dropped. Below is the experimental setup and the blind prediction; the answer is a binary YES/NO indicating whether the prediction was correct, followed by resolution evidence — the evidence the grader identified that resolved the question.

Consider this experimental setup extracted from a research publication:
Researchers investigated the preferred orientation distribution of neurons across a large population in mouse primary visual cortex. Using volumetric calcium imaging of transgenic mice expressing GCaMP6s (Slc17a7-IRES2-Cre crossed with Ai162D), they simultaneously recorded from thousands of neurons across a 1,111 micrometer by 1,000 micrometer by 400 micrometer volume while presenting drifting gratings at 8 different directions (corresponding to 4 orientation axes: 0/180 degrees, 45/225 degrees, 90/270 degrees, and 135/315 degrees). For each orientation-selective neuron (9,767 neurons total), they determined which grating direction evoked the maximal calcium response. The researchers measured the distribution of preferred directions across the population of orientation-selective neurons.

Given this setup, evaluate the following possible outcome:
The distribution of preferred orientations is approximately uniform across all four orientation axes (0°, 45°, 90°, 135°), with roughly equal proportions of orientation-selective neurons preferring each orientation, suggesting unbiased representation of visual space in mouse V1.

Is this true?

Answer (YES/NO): NO